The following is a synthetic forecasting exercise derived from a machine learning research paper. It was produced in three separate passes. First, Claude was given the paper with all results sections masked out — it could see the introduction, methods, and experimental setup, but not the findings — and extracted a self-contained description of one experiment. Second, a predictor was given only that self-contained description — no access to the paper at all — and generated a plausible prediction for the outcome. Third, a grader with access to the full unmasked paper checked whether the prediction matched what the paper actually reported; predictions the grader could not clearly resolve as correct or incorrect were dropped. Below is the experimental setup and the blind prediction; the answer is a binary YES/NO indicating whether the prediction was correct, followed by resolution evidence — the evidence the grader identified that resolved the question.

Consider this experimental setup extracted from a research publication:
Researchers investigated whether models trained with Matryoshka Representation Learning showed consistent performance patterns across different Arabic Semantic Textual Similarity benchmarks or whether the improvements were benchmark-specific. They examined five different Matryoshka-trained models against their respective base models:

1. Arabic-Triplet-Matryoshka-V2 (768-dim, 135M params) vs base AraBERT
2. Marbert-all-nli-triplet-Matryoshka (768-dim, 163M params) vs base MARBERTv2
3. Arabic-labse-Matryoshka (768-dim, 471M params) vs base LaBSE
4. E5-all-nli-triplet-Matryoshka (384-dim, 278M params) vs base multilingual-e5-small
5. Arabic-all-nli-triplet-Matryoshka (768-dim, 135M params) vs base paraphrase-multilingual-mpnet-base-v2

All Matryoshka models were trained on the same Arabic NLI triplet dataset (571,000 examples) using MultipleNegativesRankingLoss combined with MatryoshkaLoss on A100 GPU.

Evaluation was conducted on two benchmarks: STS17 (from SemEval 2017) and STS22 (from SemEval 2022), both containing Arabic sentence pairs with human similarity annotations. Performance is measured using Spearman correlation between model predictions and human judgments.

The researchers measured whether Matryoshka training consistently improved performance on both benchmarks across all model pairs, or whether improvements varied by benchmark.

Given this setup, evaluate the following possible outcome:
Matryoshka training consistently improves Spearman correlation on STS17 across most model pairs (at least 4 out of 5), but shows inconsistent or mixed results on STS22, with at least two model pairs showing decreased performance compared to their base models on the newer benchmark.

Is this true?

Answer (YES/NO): YES